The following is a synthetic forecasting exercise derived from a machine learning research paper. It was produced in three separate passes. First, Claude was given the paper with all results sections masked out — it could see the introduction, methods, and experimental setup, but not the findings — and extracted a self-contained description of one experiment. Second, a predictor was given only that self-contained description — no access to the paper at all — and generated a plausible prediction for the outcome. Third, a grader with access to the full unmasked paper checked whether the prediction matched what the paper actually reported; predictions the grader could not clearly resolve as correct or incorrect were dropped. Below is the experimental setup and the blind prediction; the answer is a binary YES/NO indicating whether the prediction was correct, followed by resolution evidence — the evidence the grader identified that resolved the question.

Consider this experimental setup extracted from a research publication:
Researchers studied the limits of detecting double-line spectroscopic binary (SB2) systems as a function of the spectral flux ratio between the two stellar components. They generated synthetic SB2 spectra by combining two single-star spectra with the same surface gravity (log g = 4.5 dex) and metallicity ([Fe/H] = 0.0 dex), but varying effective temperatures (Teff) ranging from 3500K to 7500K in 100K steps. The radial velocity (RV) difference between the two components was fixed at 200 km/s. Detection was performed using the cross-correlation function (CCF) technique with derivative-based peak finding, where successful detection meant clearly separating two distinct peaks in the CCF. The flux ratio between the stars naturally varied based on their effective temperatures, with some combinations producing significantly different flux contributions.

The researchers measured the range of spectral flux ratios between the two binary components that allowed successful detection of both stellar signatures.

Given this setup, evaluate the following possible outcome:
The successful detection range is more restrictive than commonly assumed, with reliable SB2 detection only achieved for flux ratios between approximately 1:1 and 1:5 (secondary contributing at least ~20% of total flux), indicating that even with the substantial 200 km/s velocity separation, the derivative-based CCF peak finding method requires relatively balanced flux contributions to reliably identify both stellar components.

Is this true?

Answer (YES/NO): NO